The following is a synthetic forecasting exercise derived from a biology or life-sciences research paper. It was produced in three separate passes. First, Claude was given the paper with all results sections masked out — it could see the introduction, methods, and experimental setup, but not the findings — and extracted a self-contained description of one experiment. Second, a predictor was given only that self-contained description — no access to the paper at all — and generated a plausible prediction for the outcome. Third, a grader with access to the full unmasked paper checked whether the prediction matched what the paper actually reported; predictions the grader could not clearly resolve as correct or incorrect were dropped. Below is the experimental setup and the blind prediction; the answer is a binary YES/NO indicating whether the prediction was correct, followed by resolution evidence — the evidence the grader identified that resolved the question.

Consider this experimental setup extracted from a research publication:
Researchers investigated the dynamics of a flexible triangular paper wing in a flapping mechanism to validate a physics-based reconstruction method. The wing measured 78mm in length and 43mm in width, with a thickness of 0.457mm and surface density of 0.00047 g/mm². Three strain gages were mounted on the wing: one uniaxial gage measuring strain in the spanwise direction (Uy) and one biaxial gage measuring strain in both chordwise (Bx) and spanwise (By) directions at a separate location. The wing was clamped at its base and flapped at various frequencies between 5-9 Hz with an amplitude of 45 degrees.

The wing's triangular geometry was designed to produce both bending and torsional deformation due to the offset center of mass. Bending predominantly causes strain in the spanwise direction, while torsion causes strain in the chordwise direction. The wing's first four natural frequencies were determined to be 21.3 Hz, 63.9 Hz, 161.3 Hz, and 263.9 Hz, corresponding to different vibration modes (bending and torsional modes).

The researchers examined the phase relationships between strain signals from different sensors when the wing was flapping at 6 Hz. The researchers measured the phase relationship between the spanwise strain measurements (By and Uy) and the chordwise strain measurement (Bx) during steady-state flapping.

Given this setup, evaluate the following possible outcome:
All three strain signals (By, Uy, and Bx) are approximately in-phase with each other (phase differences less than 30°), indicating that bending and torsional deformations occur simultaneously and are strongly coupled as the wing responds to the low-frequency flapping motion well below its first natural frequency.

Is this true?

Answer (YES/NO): NO